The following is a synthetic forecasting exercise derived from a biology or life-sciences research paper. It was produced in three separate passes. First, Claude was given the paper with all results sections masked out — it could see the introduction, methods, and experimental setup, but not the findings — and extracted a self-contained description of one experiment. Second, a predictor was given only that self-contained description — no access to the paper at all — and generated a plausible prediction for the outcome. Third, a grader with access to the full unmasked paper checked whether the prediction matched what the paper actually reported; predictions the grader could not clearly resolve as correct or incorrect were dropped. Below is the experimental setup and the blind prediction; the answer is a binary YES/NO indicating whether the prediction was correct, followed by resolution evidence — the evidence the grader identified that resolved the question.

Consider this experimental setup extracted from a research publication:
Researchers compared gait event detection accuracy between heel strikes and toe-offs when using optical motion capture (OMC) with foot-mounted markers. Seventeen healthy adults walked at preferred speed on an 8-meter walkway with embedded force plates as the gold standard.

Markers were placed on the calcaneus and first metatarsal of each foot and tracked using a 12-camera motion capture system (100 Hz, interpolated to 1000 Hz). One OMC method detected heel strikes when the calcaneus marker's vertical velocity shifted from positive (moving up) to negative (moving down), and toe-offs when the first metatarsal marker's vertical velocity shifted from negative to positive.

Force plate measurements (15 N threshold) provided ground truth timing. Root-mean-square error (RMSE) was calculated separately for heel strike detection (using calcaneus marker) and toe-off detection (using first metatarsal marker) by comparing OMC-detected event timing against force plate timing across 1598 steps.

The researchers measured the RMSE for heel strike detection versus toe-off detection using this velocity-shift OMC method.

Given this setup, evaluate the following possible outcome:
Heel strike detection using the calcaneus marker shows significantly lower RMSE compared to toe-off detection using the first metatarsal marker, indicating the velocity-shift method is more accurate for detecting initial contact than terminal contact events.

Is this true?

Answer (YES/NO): NO